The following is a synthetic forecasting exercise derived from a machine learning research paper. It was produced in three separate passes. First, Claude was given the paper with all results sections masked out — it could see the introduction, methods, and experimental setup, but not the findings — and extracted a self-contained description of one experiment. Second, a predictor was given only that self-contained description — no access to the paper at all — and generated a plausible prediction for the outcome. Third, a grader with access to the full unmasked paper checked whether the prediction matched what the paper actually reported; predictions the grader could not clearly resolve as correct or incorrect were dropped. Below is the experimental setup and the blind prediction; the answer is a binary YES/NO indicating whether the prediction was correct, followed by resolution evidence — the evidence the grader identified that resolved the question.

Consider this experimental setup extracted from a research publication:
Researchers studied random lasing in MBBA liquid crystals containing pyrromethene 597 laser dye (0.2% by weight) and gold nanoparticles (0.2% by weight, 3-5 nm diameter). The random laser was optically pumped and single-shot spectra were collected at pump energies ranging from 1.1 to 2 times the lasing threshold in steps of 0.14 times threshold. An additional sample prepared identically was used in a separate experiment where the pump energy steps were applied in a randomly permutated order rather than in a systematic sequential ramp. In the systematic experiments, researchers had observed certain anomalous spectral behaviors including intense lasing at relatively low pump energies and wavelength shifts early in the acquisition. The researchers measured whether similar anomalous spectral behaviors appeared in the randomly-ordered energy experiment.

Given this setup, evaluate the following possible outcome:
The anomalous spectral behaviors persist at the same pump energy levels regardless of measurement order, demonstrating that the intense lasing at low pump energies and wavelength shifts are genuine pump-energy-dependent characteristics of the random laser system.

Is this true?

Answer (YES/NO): NO